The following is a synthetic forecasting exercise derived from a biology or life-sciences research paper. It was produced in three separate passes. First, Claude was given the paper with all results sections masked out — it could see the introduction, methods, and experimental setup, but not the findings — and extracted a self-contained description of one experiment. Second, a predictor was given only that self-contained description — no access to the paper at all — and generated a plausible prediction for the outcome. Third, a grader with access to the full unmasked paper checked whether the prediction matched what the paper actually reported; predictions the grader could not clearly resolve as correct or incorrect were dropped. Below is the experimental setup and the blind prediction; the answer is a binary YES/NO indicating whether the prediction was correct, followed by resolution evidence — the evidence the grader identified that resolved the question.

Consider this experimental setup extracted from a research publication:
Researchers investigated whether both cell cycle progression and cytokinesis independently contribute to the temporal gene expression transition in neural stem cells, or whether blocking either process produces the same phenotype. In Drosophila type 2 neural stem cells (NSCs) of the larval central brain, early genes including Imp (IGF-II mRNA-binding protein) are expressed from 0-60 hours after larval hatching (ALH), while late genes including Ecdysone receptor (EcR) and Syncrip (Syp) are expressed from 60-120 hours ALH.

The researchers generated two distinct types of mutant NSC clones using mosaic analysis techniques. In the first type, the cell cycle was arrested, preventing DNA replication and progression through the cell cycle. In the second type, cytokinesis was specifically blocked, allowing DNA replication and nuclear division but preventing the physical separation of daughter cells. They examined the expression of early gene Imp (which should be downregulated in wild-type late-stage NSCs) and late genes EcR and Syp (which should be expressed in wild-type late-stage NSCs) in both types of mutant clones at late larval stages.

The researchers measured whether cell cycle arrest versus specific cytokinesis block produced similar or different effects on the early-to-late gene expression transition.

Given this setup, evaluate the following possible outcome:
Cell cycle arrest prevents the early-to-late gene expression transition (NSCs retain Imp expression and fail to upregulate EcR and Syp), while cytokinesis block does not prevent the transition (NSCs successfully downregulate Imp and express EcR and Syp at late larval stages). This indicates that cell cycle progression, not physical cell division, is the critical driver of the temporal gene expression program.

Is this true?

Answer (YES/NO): NO